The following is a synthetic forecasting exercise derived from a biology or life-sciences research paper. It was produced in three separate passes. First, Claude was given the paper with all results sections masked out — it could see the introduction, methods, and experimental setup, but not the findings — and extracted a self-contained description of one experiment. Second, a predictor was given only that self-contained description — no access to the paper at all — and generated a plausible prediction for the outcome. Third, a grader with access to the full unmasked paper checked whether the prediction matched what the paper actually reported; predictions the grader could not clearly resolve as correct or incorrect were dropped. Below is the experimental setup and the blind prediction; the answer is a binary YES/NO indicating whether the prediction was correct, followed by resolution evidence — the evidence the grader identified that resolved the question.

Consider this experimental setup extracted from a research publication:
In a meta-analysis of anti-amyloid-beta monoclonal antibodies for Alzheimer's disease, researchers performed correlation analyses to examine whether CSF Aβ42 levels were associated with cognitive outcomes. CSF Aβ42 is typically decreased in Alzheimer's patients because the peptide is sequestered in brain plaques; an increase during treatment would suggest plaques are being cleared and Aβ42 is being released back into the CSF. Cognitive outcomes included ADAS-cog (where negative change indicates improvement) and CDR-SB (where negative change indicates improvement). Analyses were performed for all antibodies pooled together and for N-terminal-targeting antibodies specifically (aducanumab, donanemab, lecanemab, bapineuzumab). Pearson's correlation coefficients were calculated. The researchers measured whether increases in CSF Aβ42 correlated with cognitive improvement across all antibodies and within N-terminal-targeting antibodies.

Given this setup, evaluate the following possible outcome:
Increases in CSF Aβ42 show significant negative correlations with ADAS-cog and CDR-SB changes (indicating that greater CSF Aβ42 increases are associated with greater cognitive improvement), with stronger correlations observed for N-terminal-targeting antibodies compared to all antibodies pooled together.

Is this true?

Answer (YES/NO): NO